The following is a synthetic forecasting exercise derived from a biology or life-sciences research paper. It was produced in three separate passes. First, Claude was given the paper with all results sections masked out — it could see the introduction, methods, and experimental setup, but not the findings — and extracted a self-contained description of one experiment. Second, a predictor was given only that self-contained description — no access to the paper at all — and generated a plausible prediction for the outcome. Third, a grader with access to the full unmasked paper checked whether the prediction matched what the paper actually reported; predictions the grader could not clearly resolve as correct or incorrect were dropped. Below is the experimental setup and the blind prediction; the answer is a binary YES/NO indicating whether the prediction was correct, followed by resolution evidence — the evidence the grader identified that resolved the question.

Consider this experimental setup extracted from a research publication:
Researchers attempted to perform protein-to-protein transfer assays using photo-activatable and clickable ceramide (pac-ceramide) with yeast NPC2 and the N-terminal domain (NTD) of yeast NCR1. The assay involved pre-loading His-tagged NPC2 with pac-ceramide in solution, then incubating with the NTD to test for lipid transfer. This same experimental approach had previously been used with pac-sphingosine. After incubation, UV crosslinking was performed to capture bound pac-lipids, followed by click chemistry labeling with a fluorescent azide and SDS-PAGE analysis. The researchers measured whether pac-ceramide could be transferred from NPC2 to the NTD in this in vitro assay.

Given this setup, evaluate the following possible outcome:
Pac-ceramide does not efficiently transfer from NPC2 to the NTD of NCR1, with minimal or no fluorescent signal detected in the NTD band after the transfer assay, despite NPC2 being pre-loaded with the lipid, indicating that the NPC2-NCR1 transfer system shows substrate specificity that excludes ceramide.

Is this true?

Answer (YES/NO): NO